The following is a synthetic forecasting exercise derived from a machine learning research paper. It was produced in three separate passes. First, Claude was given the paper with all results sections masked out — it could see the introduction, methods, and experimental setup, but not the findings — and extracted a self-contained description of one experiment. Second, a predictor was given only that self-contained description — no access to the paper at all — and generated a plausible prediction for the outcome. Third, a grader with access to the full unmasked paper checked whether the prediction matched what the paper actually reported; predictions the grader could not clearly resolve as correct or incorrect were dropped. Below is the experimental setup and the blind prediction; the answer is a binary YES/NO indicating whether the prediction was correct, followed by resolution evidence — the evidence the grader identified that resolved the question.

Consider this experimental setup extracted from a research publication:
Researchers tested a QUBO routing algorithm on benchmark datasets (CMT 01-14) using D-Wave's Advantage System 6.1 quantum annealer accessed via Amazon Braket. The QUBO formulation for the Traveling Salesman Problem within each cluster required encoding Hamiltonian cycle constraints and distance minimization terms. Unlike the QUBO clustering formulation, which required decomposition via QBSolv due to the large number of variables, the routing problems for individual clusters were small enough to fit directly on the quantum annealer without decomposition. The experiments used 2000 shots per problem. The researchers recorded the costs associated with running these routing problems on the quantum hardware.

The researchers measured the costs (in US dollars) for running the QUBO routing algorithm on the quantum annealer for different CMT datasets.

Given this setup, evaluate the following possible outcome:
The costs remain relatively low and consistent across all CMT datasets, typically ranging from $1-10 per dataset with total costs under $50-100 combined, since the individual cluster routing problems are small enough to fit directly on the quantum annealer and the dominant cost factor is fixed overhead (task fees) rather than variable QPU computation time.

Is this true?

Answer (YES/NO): NO